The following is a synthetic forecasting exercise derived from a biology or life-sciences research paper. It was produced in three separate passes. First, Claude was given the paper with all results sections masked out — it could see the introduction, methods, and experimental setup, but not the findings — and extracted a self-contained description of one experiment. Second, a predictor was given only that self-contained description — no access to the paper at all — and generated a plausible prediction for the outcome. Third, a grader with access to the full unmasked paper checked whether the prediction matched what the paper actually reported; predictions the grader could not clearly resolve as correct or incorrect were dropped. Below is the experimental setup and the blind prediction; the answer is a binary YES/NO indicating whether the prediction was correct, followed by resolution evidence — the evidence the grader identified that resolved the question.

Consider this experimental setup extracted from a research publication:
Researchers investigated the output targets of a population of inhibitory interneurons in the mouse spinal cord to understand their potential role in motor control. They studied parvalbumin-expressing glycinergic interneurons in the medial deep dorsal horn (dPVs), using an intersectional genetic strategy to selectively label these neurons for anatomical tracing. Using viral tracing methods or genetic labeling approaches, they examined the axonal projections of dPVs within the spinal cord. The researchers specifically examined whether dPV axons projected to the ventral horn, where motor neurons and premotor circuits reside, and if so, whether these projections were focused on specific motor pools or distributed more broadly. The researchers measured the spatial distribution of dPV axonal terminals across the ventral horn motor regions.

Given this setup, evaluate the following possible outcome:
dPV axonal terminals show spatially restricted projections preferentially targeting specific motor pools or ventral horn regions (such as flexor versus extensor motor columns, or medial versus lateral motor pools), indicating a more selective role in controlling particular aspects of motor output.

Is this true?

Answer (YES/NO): NO